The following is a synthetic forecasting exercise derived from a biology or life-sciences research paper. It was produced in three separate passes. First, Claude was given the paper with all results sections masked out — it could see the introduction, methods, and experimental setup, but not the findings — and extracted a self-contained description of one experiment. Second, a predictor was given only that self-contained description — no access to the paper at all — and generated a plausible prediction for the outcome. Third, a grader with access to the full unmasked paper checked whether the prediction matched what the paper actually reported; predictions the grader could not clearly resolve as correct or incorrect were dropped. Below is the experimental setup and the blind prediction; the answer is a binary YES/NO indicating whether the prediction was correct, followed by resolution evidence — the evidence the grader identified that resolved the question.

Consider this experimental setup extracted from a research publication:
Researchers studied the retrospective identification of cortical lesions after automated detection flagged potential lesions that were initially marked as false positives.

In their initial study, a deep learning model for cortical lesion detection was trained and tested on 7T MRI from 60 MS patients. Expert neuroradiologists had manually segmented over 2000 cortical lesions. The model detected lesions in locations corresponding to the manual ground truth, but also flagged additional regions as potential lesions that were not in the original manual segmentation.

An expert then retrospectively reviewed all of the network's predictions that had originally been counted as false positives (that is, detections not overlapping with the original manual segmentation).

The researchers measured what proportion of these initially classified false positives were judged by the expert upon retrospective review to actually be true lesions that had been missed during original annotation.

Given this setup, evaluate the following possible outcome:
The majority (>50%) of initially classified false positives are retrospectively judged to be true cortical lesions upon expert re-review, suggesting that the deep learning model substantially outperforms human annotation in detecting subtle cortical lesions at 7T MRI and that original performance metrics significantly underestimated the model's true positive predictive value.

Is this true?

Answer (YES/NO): NO